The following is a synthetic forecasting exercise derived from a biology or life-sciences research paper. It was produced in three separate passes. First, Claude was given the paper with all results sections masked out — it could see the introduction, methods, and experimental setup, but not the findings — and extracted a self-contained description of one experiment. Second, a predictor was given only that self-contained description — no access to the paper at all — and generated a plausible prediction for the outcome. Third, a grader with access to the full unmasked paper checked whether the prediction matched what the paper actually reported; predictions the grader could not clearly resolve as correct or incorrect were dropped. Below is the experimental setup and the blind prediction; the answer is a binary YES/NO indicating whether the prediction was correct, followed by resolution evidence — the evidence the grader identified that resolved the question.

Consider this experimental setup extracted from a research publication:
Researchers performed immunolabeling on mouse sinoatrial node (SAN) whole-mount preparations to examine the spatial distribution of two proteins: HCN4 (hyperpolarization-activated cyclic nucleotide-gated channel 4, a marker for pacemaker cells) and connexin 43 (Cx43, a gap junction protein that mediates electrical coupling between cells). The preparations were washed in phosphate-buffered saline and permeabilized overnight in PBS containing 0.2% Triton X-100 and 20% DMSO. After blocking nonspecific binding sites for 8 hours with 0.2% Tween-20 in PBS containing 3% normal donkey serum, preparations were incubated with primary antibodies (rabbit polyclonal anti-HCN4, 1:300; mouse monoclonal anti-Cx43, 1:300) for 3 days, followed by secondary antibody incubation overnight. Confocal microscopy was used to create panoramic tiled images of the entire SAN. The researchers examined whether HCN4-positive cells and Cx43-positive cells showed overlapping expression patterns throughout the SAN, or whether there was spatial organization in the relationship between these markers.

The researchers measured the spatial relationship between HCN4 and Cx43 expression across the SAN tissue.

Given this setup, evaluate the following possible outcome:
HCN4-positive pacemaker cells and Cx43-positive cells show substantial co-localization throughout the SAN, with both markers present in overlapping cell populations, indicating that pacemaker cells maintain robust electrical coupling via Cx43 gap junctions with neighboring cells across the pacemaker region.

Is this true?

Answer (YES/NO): NO